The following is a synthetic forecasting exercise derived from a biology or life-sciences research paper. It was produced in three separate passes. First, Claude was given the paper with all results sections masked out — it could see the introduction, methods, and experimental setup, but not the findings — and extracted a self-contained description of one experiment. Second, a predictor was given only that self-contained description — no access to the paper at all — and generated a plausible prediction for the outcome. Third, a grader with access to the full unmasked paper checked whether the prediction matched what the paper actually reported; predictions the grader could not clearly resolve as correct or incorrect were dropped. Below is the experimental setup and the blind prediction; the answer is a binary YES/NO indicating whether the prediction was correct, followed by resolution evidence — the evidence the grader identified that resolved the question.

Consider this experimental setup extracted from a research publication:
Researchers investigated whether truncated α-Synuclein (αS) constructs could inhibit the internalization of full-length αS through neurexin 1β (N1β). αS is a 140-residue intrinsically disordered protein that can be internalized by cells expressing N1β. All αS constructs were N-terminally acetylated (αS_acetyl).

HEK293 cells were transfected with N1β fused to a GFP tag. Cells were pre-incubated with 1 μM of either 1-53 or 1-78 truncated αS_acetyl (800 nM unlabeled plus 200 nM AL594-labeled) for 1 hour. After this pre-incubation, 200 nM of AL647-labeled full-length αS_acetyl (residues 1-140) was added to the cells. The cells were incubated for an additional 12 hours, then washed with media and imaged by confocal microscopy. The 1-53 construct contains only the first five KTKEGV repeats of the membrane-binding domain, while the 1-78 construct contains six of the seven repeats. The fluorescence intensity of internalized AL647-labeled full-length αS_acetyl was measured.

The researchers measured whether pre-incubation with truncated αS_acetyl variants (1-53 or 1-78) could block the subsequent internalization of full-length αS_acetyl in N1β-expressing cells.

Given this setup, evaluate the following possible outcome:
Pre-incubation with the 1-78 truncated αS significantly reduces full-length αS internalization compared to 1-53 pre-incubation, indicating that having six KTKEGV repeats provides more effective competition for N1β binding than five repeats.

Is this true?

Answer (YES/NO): YES